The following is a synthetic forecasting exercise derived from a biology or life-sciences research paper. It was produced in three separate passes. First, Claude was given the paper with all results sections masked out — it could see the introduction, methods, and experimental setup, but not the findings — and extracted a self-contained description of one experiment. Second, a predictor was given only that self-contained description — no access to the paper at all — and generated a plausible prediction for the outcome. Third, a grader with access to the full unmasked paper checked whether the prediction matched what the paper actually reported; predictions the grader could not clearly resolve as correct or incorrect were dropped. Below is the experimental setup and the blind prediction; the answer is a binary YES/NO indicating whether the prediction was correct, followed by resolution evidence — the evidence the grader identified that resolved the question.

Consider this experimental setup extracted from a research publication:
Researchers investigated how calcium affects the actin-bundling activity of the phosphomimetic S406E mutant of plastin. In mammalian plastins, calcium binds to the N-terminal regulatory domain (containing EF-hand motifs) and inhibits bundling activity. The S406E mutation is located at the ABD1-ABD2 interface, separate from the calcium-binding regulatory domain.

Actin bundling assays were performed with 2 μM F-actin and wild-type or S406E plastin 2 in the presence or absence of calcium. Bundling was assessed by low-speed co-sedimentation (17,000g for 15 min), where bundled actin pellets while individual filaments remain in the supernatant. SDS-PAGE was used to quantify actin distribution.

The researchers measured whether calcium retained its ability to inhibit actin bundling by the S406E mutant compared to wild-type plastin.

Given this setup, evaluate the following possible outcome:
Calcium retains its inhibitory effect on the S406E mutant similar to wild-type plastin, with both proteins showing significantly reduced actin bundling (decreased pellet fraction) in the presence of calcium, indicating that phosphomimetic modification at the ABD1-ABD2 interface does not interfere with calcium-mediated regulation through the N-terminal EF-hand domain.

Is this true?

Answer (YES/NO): NO